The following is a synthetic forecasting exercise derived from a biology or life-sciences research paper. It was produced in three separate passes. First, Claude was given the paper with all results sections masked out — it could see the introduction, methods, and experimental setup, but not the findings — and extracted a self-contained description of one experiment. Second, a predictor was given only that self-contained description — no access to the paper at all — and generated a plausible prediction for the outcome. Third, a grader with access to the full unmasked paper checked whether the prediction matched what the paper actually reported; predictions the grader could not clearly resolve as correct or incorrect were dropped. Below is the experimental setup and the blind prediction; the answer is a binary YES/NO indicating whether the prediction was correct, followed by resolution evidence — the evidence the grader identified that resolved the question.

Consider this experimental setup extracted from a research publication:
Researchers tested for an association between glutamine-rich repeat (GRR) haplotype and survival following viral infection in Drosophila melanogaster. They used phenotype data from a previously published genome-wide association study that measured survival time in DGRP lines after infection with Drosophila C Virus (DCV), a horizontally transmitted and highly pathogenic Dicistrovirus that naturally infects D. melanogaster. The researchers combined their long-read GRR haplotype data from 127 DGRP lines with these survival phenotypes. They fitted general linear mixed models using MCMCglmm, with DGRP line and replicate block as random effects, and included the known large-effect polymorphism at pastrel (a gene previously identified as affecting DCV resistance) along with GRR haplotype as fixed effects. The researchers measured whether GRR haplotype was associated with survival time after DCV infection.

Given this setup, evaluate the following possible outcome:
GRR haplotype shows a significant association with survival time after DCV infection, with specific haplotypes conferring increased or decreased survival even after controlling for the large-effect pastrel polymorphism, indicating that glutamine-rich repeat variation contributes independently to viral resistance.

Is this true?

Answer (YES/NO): YES